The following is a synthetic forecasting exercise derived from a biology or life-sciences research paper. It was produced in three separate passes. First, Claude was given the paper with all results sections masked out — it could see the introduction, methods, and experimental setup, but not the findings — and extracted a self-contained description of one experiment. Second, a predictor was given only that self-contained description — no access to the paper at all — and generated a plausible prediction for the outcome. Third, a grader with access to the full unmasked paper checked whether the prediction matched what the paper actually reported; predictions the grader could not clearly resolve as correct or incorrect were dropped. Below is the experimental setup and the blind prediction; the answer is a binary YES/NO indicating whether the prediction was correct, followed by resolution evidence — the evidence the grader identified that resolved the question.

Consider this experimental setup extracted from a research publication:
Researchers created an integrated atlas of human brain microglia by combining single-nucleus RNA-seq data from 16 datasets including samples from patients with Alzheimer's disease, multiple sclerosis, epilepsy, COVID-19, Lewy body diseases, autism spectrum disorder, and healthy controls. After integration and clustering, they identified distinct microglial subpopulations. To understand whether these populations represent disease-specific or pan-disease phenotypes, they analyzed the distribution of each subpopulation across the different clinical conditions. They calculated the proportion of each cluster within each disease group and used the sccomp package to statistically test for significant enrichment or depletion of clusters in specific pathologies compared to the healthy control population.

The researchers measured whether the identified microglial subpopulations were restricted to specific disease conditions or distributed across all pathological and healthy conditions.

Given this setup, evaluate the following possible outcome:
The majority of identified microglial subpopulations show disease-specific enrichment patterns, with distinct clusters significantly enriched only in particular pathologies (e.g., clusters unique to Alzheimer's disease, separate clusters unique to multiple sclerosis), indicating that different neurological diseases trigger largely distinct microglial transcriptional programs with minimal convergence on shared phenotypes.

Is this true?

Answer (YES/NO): NO